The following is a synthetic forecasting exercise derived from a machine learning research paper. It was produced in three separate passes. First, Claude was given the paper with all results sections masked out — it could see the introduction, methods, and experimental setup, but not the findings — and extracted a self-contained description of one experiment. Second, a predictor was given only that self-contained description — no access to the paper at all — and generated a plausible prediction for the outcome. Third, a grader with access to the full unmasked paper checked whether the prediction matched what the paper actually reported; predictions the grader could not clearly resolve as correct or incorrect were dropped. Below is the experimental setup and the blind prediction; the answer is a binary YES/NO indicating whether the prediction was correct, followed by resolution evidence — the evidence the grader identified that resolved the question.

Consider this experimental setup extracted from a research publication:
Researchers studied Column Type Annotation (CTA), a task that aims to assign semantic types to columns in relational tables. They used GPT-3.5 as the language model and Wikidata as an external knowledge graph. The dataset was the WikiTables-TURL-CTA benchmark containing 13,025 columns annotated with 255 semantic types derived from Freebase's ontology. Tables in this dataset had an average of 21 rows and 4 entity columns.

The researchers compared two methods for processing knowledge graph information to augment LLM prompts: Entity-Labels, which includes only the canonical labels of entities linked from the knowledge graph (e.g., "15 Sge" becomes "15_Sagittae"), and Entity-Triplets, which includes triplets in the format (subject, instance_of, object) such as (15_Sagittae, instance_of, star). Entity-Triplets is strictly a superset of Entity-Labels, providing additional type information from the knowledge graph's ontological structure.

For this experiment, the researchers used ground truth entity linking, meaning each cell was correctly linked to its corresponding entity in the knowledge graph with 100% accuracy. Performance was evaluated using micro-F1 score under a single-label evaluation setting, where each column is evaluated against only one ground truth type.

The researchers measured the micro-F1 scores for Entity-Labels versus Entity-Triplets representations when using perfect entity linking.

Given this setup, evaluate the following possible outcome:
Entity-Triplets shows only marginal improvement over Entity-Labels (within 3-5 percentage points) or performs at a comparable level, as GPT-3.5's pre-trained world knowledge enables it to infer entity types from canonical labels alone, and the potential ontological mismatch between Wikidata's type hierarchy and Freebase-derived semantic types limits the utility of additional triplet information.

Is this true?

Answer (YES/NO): NO